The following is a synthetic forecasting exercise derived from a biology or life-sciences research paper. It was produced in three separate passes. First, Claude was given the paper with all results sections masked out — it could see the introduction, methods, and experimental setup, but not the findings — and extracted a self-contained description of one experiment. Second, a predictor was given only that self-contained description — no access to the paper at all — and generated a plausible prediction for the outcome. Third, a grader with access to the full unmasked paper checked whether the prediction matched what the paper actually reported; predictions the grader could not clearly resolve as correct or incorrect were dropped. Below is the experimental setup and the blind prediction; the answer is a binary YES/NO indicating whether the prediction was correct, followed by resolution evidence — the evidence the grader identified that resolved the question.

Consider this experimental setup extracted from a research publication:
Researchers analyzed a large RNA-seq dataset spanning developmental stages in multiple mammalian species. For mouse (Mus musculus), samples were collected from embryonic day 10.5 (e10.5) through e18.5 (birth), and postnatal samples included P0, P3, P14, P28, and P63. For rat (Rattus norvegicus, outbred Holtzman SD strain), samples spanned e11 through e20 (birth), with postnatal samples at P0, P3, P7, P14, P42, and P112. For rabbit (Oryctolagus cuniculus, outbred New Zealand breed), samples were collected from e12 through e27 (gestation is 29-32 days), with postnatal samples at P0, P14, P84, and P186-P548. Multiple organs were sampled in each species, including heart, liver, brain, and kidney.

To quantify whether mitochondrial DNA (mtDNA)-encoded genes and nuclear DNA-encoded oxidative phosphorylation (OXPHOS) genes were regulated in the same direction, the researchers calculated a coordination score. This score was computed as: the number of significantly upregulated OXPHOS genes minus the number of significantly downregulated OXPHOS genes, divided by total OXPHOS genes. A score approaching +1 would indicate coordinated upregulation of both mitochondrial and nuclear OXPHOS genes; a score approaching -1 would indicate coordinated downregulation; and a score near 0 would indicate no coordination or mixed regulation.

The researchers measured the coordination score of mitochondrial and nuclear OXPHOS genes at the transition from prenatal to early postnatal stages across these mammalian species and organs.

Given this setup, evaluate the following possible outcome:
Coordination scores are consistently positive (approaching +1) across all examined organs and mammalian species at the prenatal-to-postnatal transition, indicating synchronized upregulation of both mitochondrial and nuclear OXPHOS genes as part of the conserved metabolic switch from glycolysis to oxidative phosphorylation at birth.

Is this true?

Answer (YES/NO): NO